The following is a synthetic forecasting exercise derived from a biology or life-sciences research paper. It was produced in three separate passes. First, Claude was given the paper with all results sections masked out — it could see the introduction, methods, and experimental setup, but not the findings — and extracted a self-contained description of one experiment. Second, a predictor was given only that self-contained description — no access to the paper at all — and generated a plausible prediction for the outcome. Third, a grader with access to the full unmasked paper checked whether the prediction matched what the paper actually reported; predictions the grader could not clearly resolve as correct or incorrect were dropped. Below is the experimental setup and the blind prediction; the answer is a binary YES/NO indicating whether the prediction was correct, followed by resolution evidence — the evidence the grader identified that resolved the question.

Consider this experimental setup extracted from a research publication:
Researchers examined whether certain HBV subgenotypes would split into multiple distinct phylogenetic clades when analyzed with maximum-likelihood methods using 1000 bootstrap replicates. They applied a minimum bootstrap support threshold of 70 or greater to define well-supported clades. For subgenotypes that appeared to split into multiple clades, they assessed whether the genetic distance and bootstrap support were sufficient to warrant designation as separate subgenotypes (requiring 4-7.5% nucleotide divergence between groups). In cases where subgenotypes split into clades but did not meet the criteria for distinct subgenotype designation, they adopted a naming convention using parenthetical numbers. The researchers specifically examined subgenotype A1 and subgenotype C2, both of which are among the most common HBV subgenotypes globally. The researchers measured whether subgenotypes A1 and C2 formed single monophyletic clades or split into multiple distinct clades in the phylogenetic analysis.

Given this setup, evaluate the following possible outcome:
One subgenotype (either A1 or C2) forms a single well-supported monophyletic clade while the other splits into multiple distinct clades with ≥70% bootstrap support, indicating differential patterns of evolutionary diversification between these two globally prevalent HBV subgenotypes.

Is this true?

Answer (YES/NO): NO